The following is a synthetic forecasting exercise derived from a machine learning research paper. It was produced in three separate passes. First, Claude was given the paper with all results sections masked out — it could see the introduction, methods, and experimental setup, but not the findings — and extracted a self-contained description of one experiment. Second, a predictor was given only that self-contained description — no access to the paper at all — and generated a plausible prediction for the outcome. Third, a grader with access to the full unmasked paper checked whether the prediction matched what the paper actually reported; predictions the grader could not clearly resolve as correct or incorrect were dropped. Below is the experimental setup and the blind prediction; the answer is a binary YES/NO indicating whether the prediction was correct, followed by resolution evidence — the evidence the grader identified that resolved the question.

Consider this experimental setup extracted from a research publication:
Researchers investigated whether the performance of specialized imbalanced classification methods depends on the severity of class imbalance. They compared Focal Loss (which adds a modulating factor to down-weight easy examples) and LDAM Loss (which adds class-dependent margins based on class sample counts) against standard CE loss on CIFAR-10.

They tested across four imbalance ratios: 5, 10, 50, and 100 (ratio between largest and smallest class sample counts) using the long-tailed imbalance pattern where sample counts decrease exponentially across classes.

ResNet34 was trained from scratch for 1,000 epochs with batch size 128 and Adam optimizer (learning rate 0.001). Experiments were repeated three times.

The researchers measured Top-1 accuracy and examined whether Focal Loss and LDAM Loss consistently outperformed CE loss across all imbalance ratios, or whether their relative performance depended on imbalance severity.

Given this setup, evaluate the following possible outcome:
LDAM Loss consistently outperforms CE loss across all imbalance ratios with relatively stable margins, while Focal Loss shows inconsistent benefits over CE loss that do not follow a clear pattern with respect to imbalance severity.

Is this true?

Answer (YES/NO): NO